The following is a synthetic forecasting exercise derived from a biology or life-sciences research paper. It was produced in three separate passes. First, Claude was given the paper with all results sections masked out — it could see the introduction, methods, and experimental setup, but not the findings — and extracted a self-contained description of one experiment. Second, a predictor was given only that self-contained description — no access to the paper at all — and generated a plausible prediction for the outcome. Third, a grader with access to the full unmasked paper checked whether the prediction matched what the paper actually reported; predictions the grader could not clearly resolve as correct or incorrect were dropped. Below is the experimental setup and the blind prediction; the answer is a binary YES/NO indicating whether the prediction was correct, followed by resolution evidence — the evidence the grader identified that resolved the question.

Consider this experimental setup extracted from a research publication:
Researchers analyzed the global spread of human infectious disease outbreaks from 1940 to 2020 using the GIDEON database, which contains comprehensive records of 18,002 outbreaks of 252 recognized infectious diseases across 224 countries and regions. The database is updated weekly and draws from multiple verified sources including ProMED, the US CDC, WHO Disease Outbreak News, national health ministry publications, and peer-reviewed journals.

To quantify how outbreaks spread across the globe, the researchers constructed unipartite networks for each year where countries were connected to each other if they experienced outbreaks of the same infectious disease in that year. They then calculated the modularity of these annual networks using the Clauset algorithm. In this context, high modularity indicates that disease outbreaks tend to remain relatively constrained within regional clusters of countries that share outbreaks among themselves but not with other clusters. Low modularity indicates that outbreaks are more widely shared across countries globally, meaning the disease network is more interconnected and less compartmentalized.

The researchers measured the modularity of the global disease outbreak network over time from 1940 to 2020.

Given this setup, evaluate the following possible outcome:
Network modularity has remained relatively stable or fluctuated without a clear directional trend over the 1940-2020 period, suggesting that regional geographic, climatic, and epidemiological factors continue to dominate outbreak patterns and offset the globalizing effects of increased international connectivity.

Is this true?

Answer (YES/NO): NO